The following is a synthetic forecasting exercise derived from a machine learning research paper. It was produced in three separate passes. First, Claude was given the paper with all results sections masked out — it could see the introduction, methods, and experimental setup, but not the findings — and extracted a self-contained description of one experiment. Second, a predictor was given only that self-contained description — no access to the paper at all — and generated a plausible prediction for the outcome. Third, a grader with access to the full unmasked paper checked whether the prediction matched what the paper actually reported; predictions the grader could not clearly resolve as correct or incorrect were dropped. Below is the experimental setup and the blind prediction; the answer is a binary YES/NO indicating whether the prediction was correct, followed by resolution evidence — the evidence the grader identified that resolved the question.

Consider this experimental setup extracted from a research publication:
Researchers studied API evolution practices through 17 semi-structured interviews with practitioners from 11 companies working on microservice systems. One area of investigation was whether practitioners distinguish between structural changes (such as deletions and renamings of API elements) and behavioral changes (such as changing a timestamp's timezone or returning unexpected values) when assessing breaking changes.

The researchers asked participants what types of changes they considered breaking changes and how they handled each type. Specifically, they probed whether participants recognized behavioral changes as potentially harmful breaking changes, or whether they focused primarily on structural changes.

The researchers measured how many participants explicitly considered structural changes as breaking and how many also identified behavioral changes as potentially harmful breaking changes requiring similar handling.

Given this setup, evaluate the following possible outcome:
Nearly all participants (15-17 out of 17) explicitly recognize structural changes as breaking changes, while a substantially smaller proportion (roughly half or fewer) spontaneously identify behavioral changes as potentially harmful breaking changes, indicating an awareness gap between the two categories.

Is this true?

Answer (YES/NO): YES